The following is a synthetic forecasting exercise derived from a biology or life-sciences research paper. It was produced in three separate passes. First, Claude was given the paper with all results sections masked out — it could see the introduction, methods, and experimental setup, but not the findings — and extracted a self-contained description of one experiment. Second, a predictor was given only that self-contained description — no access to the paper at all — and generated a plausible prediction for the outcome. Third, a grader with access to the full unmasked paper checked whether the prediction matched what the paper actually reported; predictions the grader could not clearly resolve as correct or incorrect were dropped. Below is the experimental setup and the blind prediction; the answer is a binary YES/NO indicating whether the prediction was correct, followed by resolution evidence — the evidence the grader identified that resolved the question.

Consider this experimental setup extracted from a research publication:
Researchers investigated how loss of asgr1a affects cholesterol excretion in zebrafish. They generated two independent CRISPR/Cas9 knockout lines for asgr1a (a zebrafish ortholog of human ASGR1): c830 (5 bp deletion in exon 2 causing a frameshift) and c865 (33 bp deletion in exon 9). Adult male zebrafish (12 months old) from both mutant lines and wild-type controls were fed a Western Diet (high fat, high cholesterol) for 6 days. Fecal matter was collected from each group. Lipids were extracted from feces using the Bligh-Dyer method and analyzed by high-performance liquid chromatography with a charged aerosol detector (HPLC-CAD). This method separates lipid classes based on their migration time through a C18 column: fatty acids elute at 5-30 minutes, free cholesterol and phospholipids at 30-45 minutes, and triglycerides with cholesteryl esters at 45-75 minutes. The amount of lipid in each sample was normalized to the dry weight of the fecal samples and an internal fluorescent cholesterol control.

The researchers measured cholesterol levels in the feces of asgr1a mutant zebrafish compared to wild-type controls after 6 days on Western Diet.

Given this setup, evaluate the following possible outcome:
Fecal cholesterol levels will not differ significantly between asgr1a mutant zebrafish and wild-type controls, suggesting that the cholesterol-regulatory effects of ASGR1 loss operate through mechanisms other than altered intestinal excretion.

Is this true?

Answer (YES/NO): NO